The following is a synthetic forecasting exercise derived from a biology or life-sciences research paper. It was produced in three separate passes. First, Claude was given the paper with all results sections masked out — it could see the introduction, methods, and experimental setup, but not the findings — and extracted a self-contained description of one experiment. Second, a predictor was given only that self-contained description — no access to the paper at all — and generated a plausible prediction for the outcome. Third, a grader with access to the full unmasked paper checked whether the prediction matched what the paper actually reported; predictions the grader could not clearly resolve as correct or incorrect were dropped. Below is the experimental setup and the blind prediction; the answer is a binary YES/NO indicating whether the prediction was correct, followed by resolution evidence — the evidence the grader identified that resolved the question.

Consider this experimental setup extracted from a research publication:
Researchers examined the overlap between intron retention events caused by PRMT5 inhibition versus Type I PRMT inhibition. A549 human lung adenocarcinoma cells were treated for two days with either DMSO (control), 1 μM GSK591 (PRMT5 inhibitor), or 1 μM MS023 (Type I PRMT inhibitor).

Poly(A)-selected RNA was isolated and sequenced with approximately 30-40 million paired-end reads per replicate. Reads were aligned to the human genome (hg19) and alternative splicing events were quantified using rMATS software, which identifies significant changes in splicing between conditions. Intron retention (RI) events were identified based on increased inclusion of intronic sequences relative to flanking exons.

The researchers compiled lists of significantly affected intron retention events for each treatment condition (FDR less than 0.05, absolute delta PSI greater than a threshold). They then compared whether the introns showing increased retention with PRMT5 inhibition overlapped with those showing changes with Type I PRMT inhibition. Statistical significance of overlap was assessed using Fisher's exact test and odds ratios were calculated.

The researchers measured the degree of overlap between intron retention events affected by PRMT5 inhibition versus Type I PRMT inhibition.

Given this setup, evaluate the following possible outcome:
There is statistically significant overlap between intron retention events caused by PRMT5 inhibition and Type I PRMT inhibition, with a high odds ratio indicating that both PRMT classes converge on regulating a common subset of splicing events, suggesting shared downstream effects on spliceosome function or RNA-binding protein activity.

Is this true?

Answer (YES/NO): NO